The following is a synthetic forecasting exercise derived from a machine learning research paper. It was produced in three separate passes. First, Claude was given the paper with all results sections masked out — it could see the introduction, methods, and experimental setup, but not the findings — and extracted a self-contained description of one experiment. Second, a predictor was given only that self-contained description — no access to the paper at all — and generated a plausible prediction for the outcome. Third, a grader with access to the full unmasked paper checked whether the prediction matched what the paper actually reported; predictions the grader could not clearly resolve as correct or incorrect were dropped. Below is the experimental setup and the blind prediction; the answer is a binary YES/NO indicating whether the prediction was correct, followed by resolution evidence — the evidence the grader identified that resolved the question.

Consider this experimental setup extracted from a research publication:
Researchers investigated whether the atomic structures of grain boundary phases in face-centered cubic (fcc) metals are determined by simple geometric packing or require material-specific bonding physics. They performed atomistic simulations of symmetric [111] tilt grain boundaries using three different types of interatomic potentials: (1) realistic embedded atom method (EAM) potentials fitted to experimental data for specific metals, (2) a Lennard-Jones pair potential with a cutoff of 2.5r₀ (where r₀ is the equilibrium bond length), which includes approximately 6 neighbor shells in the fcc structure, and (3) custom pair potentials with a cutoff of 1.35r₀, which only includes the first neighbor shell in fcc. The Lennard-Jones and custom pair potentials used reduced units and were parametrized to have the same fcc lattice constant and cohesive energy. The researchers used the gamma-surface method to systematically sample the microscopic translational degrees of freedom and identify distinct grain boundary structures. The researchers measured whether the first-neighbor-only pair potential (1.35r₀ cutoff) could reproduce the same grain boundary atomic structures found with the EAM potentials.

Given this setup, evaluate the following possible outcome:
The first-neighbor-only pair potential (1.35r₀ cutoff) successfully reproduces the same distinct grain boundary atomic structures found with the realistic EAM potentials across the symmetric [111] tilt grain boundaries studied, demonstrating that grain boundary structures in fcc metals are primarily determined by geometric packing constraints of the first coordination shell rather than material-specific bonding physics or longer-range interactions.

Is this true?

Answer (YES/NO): NO